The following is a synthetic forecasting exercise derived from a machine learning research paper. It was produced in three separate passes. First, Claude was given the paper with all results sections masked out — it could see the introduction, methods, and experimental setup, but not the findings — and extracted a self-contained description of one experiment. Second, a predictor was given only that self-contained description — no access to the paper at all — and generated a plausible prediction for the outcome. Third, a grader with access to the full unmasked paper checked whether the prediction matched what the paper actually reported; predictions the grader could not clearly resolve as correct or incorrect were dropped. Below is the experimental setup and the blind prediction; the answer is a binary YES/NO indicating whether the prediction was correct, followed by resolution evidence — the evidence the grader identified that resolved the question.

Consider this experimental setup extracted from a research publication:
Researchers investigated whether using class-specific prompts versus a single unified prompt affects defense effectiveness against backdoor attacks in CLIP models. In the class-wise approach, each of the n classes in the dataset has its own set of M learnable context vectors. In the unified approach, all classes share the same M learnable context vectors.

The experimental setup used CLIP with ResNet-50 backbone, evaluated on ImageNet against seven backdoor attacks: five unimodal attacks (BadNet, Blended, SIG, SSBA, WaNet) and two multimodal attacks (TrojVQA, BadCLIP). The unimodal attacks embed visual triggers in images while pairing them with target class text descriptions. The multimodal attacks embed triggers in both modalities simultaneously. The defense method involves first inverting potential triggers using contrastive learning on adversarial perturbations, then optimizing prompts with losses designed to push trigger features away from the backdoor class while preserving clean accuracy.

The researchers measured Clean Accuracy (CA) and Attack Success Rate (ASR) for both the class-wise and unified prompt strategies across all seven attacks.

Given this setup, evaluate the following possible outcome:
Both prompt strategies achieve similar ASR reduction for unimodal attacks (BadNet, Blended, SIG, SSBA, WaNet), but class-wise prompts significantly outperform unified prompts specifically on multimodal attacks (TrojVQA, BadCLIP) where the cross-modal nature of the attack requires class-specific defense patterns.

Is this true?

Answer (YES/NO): NO